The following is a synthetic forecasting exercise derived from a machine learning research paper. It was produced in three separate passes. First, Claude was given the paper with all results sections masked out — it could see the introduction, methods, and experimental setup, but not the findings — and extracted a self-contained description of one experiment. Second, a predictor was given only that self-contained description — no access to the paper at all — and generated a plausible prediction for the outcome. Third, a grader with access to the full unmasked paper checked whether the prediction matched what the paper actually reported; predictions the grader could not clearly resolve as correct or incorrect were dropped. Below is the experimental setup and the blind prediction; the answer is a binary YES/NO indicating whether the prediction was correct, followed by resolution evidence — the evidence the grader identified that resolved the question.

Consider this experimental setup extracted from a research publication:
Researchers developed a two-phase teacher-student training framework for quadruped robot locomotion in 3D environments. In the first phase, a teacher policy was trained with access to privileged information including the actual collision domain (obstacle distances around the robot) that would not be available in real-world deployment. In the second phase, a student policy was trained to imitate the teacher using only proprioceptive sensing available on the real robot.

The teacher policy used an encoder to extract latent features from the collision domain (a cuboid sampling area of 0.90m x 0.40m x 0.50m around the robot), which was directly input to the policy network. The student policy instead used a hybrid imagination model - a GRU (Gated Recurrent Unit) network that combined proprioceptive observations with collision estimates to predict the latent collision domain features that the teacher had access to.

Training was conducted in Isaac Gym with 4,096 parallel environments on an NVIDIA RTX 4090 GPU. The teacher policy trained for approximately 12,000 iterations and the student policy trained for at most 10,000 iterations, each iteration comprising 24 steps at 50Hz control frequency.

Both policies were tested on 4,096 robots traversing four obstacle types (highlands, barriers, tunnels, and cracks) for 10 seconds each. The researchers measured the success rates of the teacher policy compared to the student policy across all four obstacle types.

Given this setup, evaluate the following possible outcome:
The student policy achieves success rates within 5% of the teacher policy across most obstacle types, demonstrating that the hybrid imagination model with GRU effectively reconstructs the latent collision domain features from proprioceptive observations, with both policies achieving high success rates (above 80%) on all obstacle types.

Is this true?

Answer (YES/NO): NO